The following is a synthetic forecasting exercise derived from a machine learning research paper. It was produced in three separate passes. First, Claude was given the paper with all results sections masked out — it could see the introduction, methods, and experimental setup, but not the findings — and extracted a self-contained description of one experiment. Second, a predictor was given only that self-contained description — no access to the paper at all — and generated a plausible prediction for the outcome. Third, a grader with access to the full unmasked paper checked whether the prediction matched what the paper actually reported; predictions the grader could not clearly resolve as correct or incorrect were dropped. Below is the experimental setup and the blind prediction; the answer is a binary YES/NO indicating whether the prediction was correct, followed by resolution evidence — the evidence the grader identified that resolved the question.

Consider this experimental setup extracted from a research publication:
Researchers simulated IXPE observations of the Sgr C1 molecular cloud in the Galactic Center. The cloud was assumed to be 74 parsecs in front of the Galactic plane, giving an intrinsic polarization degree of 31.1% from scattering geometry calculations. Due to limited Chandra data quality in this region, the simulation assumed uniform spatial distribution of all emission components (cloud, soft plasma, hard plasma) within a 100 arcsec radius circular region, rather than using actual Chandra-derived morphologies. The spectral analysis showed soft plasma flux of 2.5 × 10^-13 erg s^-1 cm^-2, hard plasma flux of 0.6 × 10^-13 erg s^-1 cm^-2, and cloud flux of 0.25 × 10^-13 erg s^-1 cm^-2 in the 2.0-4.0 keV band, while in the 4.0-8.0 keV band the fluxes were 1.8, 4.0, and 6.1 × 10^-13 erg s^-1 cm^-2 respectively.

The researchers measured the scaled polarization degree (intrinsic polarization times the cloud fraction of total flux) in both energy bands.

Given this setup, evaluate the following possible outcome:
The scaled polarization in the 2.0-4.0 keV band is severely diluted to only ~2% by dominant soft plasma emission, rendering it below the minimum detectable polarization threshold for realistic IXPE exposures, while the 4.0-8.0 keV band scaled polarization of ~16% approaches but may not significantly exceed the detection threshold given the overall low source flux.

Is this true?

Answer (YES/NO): NO